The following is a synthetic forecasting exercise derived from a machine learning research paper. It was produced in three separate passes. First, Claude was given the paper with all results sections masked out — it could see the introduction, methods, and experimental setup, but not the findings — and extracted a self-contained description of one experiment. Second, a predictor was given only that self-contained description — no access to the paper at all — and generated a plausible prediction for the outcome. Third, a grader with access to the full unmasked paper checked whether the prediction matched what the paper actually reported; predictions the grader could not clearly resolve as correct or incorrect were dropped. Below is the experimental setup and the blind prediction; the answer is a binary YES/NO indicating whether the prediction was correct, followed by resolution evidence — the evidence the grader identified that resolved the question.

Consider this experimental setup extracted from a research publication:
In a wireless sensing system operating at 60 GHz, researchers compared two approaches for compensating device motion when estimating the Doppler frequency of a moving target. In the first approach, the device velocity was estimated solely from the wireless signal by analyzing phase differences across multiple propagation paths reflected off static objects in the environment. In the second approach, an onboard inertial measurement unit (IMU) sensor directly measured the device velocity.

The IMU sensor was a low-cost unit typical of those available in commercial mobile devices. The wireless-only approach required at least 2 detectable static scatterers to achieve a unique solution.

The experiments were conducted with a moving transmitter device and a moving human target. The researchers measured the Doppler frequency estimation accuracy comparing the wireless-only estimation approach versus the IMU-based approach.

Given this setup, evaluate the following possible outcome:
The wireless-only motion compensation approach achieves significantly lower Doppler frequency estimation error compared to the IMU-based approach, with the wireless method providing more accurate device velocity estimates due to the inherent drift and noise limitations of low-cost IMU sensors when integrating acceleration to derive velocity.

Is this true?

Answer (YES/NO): YES